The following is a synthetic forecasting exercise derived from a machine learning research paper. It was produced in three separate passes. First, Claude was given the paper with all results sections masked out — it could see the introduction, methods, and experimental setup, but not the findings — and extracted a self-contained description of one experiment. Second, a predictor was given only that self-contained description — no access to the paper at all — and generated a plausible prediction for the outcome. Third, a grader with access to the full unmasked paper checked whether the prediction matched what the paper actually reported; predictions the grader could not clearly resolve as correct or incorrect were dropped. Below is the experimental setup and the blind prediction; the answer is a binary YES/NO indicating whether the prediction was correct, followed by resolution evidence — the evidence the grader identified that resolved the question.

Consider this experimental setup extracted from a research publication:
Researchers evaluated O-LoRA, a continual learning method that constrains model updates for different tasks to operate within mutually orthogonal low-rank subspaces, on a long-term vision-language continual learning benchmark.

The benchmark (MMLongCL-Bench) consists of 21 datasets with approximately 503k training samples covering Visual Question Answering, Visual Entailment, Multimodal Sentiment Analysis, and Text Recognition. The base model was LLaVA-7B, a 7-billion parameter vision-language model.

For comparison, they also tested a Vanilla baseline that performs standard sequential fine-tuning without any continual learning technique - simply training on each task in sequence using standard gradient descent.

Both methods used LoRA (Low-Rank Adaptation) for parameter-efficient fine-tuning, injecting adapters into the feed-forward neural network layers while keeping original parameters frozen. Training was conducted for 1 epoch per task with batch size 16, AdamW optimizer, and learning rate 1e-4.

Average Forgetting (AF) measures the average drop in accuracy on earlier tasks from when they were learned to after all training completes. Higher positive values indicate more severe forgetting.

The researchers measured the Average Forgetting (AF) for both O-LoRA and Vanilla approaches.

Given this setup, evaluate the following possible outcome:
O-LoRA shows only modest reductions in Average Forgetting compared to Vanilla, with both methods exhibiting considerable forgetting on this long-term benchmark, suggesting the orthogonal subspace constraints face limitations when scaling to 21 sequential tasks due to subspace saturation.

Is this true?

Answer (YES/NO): NO